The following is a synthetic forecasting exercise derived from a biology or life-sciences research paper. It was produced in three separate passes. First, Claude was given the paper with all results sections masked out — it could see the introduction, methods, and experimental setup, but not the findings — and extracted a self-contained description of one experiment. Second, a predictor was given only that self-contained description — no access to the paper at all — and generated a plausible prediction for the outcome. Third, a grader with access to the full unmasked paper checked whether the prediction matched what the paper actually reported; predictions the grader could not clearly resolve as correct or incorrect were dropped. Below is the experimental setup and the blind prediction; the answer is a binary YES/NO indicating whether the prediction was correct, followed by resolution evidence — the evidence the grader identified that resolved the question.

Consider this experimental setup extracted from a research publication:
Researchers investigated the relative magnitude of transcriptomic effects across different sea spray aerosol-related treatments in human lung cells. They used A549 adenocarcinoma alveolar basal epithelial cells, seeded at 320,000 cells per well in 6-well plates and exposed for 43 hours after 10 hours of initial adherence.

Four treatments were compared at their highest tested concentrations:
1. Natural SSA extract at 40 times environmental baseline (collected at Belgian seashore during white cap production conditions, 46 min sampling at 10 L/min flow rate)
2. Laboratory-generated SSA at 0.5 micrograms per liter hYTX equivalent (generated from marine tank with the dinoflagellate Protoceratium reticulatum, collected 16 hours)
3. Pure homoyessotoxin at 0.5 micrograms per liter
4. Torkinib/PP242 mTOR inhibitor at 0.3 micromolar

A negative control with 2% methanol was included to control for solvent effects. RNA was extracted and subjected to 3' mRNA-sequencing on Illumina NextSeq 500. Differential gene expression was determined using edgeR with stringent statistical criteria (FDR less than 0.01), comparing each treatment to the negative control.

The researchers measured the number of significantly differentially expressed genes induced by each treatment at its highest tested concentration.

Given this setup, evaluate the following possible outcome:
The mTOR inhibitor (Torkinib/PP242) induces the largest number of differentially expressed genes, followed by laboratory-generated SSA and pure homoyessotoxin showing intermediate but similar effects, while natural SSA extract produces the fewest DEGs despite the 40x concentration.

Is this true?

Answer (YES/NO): NO